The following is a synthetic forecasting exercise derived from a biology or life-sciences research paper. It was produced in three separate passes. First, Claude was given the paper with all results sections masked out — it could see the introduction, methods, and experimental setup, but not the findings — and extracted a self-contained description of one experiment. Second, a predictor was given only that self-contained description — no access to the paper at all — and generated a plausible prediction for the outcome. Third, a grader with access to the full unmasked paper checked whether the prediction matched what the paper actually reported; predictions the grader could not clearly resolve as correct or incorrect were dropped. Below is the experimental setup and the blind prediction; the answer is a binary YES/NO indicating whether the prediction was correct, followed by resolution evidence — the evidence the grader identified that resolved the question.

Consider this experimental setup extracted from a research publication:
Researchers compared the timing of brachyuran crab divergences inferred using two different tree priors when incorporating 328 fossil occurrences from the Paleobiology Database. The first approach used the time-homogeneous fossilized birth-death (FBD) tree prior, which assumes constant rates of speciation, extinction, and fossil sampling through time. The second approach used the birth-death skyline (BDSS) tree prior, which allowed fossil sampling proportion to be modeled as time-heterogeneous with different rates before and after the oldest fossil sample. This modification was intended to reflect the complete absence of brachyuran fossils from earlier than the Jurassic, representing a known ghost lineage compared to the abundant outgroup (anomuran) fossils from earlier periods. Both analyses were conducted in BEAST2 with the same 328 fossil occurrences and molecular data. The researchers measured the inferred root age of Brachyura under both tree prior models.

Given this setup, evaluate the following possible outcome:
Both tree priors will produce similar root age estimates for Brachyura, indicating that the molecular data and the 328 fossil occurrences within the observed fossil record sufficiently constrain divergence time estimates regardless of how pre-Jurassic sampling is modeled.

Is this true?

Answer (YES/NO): NO